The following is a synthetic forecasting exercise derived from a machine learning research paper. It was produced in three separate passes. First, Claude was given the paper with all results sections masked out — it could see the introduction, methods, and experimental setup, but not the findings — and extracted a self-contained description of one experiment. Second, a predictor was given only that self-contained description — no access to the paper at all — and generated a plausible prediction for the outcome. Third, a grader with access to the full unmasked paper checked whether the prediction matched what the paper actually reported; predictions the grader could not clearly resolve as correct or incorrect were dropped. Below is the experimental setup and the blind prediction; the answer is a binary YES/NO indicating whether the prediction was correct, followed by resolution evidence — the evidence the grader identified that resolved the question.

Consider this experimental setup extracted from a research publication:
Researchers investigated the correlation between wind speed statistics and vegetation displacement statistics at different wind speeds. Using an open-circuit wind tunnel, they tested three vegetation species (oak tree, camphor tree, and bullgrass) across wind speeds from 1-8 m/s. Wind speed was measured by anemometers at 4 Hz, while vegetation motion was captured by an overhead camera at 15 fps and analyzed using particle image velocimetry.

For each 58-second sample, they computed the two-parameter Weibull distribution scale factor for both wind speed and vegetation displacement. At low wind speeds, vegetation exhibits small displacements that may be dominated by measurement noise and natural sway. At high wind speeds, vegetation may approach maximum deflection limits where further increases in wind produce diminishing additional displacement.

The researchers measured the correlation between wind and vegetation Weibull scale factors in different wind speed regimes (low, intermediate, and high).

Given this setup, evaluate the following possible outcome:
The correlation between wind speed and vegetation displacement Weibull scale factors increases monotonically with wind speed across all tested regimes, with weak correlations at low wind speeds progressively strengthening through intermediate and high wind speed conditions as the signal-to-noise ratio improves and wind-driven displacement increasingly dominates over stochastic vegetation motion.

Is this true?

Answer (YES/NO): NO